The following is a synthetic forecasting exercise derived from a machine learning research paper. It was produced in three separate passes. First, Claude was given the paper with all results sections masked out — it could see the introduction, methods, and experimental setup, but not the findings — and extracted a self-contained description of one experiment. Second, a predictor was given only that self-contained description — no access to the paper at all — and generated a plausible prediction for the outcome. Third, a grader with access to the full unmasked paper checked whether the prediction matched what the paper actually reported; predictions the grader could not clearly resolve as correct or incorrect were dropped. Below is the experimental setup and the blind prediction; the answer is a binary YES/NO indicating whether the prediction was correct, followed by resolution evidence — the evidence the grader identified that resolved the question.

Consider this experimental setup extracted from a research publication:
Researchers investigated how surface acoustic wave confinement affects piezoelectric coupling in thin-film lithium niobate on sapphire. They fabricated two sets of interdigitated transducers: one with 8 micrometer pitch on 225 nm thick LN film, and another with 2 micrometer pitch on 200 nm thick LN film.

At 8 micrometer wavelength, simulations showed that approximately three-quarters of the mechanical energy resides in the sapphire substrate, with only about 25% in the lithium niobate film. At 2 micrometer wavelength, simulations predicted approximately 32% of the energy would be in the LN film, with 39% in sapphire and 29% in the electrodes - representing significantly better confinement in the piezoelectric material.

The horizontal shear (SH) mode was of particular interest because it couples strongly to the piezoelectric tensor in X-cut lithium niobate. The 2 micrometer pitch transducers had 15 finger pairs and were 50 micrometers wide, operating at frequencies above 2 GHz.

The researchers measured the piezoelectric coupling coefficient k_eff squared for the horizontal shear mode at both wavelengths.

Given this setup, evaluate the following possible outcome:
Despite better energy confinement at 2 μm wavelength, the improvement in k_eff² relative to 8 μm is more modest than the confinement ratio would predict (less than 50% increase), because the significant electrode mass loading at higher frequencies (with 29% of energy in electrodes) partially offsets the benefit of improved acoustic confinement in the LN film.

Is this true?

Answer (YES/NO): NO